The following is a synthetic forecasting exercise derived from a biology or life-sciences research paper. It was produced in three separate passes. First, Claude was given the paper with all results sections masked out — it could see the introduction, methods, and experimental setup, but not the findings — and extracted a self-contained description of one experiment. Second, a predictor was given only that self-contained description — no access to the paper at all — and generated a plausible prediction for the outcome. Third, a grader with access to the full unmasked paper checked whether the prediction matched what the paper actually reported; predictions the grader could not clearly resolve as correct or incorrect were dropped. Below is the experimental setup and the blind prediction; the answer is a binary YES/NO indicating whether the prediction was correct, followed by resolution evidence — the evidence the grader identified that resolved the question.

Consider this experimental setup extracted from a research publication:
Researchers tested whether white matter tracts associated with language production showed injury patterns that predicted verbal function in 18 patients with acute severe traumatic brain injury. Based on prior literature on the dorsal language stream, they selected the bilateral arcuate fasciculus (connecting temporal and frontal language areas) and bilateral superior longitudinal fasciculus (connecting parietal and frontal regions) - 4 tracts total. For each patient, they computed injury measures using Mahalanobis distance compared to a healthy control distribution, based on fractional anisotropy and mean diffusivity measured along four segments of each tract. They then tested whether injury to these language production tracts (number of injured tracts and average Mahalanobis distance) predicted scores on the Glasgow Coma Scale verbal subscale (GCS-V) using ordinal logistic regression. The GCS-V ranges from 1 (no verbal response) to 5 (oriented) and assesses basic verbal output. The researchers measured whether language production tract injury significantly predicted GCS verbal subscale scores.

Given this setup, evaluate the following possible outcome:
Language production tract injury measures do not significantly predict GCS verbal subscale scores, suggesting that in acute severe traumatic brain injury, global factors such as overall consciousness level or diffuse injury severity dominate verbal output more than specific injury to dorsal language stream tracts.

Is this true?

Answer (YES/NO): YES